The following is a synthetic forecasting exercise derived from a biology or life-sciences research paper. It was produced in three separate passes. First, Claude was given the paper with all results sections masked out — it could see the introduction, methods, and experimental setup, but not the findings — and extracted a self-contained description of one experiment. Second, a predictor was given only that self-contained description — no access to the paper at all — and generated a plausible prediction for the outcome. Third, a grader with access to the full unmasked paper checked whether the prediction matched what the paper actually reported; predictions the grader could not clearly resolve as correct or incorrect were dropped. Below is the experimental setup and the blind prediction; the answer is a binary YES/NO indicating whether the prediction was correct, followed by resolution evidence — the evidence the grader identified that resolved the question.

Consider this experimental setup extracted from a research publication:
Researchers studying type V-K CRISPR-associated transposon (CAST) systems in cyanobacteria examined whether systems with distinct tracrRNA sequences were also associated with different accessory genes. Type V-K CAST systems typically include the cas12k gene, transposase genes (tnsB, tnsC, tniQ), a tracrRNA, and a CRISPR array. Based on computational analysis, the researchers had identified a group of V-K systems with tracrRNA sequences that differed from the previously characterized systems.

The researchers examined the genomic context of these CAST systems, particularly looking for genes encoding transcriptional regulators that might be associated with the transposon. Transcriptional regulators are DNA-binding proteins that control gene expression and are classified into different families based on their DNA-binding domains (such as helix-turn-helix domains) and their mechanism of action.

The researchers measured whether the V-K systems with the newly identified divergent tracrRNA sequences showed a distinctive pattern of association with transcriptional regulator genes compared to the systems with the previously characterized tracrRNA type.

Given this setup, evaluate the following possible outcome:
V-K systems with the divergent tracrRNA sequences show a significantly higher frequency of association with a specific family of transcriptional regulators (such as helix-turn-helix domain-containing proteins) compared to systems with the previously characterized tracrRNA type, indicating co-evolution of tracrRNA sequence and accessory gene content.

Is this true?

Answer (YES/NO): YES